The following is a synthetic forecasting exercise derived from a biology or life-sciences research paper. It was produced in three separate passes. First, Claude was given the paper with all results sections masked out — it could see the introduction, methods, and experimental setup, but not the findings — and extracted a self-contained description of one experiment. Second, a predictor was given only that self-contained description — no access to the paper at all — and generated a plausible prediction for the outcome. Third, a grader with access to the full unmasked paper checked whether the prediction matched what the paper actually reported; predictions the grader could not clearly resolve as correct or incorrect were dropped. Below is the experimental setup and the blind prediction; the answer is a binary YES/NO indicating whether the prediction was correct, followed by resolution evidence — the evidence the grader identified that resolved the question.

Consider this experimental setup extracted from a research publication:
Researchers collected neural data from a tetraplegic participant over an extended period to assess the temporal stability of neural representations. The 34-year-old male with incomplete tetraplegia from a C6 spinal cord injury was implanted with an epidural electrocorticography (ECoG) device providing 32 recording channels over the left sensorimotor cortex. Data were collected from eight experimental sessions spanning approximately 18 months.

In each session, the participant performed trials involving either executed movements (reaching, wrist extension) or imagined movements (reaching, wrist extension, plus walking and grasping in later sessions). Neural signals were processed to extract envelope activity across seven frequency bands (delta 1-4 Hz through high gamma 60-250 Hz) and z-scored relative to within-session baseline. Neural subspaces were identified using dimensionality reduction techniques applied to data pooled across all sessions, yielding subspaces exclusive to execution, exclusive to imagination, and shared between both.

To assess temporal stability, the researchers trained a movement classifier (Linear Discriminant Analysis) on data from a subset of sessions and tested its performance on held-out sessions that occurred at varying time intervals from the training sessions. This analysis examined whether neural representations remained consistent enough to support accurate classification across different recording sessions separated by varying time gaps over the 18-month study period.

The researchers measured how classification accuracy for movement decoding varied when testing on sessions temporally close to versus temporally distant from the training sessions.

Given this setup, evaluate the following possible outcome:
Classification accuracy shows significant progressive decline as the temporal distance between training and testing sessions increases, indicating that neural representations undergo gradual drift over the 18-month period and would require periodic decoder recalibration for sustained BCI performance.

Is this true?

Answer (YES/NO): NO